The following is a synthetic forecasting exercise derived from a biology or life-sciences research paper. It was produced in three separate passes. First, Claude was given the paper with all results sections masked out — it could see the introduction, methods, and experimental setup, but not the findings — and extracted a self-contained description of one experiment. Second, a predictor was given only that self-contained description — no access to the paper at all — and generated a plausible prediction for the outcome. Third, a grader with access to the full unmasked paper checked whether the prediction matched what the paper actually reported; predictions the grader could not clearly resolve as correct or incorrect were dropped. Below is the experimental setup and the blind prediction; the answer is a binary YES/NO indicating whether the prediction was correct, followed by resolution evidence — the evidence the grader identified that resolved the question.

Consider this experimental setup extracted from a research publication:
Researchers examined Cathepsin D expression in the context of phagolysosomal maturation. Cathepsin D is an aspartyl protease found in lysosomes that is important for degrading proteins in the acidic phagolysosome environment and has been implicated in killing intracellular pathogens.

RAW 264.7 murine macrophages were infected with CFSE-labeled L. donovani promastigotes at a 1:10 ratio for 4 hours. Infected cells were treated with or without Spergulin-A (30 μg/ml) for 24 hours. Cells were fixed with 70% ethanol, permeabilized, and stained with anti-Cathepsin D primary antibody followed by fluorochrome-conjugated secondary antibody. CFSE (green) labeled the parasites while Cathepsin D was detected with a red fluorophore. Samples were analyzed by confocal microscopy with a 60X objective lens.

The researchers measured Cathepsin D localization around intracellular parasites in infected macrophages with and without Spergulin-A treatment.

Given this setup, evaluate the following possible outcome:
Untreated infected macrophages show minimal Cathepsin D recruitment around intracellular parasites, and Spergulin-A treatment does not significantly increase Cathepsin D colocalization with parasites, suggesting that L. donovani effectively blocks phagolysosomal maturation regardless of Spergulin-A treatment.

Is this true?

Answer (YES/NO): NO